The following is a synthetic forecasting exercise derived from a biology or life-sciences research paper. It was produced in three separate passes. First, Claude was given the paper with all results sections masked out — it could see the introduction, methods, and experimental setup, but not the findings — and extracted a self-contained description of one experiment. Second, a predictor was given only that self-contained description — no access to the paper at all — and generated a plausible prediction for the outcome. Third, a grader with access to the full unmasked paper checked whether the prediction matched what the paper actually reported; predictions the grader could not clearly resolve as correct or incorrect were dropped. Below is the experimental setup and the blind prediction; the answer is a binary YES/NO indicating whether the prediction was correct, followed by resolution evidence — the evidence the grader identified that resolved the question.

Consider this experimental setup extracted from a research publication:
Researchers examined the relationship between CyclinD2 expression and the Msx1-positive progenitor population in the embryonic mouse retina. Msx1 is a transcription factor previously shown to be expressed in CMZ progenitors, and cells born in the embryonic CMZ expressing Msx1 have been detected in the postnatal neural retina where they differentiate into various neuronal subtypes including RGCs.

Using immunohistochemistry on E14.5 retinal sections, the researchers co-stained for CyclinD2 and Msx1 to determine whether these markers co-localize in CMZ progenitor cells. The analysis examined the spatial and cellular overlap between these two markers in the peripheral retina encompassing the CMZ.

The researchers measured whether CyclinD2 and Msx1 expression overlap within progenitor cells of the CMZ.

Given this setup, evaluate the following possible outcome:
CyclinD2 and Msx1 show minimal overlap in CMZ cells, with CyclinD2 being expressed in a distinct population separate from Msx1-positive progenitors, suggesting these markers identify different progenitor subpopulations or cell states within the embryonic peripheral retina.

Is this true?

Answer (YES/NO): NO